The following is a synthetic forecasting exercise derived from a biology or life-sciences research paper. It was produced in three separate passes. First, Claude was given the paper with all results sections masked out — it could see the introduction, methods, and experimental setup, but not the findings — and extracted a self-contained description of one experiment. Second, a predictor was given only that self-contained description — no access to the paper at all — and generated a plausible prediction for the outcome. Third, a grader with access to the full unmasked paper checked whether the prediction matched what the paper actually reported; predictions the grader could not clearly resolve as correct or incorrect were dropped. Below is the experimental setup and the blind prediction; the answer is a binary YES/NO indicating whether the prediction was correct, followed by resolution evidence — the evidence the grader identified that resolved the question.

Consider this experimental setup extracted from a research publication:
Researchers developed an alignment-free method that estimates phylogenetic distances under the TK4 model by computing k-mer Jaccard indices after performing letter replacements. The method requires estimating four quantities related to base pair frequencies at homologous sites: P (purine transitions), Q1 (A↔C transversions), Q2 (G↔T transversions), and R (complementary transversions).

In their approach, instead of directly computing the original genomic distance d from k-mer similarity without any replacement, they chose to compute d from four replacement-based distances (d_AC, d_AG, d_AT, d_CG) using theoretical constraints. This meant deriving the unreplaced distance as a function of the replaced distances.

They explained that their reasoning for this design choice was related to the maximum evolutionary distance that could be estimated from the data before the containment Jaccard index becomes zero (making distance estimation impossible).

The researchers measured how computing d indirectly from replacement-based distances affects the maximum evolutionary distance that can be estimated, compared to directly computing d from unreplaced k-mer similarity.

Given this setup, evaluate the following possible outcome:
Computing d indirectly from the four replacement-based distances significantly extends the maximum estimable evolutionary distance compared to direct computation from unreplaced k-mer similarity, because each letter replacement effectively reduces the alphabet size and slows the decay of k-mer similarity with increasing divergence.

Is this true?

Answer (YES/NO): YES